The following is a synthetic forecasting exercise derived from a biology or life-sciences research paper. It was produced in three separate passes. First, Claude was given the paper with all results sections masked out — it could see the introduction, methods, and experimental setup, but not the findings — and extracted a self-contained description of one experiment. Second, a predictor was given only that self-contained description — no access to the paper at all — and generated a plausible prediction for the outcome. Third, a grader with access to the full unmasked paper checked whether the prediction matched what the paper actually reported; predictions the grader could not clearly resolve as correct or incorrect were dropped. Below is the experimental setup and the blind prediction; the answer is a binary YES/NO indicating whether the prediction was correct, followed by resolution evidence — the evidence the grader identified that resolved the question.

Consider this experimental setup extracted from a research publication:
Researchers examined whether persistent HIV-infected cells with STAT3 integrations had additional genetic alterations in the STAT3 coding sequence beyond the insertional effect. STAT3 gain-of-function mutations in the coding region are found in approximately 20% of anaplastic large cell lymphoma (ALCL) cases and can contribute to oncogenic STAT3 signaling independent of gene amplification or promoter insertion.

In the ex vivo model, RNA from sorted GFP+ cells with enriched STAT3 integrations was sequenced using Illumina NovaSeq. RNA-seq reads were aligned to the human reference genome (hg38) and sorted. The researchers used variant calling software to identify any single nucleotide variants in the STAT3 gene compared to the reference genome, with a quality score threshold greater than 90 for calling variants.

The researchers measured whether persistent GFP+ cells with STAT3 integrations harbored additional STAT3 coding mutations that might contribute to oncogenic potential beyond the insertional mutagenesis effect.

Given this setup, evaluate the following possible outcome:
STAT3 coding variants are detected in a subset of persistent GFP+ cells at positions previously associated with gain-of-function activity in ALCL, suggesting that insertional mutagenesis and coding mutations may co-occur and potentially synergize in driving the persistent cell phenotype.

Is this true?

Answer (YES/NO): NO